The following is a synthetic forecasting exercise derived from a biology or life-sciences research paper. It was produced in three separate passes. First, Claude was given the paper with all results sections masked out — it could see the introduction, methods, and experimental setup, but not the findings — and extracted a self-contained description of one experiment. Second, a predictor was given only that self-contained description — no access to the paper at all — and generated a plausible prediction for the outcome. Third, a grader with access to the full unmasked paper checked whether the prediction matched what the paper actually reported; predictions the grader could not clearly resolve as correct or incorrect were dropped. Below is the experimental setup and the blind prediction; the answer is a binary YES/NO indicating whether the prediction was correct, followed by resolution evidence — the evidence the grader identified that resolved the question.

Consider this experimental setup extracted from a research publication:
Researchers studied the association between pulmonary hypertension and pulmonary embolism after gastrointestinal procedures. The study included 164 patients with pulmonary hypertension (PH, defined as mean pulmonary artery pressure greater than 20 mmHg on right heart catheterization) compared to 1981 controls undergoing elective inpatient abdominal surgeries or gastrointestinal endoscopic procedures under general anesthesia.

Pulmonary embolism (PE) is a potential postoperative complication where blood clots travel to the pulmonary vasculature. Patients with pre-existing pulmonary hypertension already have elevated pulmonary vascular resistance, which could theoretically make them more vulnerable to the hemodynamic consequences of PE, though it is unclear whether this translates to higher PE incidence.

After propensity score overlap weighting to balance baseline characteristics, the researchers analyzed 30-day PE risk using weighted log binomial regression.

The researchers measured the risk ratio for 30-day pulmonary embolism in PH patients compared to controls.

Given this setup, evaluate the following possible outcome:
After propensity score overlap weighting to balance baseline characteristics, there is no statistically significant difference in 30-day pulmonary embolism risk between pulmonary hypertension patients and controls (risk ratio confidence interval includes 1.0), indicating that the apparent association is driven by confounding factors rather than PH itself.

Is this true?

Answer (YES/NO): YES